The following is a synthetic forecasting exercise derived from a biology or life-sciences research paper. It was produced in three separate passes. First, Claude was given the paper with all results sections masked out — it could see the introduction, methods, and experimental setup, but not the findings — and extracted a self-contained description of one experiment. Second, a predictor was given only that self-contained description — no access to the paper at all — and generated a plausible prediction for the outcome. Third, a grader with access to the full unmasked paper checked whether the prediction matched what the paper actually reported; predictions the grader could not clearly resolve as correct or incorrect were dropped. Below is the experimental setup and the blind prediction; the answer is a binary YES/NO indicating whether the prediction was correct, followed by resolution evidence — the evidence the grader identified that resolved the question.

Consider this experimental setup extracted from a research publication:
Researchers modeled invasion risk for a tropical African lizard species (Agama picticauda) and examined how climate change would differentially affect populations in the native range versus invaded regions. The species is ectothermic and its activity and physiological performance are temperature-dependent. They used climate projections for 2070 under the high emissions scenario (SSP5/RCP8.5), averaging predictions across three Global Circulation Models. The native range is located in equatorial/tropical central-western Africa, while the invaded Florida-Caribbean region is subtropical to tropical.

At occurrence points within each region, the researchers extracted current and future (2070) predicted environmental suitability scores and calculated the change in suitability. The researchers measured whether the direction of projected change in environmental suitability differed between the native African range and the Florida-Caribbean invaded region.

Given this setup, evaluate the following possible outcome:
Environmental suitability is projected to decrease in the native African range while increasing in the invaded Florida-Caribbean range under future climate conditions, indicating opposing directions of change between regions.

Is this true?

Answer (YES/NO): NO